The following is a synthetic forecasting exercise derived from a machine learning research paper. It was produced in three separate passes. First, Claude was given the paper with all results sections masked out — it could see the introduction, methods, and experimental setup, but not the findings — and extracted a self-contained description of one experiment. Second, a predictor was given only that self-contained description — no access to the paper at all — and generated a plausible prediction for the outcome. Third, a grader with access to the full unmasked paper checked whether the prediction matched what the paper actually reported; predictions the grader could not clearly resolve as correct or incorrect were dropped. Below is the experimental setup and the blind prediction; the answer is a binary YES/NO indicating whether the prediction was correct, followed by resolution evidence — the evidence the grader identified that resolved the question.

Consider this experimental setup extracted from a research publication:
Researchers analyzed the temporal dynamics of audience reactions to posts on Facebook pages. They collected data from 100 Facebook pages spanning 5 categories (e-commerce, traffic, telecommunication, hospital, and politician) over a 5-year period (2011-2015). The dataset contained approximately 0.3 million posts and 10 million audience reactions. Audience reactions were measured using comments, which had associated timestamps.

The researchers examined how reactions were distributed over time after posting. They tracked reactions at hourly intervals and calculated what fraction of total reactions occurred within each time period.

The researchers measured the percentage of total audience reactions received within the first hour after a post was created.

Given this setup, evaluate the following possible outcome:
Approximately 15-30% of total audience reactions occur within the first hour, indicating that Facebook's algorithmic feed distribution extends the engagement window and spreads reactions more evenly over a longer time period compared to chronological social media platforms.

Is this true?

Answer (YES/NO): NO